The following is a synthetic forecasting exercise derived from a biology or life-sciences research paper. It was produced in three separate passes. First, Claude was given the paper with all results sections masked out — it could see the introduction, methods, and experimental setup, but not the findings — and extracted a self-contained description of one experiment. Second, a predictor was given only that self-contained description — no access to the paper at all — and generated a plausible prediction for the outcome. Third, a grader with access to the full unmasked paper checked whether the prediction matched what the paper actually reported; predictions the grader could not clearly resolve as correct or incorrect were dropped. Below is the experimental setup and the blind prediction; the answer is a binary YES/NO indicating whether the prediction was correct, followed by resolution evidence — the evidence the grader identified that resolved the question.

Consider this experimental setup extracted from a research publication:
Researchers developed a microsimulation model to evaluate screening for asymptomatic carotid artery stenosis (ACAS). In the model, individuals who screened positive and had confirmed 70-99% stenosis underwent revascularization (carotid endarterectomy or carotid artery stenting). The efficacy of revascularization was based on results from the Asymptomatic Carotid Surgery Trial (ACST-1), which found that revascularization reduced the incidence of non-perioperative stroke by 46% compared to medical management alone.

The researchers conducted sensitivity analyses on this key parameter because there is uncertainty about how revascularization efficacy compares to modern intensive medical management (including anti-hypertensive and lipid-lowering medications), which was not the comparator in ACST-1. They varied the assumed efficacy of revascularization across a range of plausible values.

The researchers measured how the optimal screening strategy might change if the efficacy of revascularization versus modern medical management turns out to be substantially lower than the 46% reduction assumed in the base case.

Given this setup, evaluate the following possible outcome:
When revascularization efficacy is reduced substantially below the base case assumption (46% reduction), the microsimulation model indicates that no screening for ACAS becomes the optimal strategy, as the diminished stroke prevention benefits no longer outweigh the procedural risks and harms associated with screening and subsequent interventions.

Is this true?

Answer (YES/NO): NO